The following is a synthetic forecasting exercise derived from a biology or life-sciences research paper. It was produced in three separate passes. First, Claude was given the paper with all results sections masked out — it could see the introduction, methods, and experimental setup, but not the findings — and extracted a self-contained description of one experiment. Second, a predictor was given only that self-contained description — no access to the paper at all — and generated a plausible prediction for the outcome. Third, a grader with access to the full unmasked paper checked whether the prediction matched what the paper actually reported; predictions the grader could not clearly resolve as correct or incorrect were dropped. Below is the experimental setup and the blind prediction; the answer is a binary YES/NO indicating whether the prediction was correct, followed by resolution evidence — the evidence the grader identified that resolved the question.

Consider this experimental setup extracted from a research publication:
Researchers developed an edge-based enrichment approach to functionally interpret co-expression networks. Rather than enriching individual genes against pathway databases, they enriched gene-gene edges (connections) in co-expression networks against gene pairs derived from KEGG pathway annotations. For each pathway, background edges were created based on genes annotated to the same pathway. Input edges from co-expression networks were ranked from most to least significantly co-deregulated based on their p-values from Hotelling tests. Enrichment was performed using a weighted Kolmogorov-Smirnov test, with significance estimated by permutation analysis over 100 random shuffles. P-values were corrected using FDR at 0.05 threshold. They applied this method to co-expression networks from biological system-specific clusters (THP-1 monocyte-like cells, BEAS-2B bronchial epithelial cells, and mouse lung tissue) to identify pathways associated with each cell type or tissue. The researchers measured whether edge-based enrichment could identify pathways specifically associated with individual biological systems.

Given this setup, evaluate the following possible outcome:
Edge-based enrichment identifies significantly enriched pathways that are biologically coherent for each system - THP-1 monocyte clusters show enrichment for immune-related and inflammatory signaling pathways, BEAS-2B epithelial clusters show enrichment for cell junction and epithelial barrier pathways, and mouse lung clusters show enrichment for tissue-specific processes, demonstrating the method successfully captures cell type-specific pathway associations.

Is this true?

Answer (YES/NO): NO